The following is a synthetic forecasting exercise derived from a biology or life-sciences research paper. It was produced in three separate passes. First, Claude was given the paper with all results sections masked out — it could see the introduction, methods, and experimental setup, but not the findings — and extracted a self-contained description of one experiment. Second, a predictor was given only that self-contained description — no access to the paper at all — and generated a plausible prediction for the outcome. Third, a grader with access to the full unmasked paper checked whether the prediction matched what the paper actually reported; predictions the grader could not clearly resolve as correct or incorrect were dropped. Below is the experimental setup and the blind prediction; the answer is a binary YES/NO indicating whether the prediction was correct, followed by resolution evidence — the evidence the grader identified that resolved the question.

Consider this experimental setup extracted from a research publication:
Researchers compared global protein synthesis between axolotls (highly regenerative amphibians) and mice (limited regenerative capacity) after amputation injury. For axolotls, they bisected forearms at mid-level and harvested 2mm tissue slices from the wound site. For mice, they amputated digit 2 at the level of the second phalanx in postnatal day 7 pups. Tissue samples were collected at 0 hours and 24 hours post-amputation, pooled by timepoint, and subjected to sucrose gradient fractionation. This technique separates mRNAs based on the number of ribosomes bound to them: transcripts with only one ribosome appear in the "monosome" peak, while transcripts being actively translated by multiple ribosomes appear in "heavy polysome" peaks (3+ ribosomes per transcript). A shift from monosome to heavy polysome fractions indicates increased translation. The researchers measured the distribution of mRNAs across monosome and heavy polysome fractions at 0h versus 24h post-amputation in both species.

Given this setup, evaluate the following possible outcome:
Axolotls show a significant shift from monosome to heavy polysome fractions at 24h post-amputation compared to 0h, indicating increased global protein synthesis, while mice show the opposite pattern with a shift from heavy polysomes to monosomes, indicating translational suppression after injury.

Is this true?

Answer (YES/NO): NO